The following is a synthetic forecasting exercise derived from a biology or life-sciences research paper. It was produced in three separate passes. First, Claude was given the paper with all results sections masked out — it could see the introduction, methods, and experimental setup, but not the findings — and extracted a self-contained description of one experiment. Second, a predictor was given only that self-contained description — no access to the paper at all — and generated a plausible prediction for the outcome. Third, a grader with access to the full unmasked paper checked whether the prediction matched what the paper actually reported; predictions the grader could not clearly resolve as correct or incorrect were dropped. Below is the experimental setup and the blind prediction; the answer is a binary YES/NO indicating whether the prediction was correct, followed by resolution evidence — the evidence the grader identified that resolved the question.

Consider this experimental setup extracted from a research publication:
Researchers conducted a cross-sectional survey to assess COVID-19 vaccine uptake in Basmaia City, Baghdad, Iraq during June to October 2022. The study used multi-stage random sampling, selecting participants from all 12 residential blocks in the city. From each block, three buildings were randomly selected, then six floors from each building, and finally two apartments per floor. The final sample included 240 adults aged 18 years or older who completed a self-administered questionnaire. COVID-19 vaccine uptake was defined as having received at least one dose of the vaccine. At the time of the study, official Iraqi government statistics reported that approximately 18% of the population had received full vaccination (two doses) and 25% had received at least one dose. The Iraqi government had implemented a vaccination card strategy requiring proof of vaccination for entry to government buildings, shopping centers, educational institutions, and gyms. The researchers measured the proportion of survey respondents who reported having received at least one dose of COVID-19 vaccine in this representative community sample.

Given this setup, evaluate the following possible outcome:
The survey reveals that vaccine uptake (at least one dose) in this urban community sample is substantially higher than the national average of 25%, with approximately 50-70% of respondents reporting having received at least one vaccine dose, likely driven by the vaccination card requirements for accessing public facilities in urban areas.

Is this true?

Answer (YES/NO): YES